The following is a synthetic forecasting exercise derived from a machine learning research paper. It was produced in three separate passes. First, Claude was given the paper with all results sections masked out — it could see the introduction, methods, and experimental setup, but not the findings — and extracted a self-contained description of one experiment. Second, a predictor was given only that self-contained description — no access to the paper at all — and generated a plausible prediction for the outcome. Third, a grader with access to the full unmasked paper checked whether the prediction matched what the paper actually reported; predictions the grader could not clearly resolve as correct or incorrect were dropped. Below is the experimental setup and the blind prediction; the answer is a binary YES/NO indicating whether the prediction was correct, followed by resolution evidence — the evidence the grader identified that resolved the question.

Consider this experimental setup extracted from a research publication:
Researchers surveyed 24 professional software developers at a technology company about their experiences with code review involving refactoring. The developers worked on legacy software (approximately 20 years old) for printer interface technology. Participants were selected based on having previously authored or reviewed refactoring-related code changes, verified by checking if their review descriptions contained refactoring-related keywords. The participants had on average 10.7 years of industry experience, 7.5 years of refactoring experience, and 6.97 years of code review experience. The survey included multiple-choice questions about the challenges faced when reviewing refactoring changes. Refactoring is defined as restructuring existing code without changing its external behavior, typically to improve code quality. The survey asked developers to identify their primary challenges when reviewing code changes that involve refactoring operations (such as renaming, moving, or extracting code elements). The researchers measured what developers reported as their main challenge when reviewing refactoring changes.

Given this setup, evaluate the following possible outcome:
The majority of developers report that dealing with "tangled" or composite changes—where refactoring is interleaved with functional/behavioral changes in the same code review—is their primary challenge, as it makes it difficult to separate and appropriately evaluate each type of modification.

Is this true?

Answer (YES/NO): NO